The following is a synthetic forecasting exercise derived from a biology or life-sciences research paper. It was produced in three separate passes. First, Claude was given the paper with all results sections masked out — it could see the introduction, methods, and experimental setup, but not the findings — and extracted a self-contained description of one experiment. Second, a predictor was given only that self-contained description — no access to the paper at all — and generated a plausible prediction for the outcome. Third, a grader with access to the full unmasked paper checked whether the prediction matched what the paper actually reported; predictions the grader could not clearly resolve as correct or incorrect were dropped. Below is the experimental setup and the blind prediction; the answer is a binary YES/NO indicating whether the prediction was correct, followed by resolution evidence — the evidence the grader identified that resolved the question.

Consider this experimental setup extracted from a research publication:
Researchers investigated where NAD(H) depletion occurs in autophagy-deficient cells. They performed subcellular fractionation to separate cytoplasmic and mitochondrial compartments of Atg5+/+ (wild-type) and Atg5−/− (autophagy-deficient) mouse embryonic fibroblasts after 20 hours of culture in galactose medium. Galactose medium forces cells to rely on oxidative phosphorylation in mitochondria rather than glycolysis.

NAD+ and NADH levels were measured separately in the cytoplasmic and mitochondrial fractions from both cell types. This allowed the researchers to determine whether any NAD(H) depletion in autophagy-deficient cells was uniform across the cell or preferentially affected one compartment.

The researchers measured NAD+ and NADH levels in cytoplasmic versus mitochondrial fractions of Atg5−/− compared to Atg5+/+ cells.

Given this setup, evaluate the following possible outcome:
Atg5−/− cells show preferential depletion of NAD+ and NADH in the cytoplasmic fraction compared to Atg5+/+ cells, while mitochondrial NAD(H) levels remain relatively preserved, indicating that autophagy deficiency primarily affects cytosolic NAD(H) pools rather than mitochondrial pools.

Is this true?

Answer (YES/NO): NO